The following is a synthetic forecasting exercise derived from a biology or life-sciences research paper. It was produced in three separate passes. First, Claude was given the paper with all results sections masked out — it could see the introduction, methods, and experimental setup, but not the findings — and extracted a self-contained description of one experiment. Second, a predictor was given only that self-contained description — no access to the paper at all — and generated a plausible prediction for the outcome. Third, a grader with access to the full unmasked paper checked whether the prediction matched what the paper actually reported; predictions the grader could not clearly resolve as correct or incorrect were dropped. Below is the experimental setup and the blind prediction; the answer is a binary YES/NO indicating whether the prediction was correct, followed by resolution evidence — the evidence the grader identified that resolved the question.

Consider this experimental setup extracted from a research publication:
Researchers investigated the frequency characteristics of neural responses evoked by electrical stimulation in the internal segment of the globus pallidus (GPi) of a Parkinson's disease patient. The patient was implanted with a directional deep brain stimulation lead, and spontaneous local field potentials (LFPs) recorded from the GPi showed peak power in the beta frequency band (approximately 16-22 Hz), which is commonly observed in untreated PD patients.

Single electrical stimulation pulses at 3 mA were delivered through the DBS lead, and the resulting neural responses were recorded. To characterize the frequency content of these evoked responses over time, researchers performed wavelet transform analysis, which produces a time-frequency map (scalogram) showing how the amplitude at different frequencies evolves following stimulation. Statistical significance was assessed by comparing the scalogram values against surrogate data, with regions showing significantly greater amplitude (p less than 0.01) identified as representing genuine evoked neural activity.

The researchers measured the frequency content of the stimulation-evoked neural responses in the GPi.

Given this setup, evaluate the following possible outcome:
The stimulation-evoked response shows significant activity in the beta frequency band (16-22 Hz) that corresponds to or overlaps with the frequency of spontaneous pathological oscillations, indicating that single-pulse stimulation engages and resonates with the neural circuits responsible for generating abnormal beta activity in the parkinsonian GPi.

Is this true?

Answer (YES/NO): YES